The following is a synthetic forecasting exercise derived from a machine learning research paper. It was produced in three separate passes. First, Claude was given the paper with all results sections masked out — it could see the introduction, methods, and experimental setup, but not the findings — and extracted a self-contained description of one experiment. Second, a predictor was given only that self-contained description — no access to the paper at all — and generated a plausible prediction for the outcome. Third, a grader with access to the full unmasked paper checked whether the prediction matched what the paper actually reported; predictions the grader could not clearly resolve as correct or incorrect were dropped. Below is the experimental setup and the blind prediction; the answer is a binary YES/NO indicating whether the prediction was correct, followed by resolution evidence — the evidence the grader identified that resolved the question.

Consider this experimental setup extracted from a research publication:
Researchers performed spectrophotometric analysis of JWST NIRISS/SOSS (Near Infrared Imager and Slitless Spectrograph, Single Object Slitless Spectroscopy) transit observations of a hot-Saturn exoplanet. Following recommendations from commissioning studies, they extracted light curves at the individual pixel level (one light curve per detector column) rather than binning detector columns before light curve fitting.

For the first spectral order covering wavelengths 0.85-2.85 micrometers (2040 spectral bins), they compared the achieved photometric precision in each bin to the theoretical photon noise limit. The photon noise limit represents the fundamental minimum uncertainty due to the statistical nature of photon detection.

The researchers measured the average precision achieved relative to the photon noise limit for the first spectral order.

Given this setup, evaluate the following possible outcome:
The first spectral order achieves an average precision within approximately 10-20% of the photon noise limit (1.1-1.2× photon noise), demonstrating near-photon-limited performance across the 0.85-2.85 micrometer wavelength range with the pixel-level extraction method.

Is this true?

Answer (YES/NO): YES